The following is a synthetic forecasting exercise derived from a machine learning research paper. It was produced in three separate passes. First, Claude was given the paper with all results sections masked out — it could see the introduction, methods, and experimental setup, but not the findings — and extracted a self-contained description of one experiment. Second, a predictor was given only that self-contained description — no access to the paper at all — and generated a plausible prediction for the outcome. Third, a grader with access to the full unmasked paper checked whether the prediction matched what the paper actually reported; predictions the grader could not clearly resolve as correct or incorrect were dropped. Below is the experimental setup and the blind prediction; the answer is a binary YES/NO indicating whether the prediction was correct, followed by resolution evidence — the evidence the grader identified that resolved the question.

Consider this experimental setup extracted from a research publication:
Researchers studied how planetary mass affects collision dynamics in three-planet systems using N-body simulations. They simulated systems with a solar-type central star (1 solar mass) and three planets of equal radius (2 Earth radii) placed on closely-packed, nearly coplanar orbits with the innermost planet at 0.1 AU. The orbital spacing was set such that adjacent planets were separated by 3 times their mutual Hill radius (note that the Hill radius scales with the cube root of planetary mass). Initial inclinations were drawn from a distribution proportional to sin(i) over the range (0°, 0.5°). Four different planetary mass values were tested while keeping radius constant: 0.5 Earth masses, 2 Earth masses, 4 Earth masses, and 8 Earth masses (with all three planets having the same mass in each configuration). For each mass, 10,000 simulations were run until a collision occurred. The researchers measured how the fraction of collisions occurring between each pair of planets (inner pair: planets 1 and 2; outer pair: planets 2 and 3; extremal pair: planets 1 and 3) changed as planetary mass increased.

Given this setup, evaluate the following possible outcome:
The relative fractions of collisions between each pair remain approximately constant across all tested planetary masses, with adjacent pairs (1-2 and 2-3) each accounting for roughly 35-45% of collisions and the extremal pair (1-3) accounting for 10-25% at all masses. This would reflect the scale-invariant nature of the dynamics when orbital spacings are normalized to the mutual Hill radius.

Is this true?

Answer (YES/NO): NO